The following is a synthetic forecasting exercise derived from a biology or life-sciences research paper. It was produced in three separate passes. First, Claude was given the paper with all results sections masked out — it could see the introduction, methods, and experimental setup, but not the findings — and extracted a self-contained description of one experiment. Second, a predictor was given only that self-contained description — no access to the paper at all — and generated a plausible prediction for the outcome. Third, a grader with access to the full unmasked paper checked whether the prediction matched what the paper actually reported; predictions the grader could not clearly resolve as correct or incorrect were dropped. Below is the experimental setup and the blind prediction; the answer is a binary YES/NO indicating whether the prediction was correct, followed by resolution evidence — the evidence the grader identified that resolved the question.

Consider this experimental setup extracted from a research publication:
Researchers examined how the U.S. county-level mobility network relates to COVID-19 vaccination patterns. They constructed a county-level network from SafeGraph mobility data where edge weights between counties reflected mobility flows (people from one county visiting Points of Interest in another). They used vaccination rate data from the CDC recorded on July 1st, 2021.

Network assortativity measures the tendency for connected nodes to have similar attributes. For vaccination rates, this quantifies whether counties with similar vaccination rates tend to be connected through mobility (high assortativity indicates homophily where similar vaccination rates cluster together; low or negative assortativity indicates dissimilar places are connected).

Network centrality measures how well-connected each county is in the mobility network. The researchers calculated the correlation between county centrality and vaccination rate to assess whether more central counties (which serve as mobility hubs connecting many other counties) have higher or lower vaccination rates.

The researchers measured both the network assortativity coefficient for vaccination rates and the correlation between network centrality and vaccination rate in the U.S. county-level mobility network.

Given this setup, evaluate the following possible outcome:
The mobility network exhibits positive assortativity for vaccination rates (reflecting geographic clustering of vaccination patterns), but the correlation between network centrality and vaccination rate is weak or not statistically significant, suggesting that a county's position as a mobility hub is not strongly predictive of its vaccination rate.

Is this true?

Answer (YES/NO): NO